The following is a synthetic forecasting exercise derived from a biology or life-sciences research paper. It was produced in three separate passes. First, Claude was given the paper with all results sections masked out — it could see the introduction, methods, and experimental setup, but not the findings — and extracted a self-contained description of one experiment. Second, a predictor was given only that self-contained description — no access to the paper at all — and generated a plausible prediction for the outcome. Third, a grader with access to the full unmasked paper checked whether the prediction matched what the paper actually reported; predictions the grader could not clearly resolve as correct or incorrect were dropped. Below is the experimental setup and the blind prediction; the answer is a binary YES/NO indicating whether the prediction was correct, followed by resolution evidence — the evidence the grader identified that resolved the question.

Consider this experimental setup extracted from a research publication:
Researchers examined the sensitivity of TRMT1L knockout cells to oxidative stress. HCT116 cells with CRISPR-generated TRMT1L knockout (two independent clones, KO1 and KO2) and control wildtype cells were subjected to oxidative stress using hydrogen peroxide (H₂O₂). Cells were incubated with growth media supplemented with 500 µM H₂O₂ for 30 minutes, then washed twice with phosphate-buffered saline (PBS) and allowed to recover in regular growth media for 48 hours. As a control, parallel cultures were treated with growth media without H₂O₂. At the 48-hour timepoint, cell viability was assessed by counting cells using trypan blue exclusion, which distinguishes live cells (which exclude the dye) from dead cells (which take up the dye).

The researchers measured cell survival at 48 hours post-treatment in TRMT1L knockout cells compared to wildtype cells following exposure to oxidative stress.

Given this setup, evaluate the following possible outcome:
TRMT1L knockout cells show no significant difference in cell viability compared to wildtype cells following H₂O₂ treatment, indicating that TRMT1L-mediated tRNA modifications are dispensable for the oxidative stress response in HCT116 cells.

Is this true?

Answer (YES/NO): NO